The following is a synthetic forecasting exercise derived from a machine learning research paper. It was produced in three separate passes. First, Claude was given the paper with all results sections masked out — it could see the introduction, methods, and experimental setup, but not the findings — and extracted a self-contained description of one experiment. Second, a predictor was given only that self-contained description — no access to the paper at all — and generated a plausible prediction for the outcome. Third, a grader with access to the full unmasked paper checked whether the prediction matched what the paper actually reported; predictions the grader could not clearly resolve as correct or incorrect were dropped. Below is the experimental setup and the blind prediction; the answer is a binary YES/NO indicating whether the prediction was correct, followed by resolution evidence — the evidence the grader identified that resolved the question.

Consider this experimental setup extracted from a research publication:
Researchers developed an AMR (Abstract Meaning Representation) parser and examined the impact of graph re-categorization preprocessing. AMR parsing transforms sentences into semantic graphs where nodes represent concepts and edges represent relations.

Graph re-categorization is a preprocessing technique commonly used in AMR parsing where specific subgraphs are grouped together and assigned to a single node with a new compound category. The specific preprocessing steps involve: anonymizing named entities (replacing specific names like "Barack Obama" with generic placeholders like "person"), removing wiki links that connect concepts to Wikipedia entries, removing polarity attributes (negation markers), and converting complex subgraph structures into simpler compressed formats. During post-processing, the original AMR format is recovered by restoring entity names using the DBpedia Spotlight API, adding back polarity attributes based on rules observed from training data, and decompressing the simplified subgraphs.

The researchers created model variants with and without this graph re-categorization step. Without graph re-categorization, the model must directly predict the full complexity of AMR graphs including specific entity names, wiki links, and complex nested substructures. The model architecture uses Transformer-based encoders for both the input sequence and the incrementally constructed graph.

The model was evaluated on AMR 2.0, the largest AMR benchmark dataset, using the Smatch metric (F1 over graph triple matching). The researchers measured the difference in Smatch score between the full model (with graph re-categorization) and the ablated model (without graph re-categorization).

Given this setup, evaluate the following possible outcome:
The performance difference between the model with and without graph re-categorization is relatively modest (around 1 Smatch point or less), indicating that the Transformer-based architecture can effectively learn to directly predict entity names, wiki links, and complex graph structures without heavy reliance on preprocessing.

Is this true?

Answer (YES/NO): NO